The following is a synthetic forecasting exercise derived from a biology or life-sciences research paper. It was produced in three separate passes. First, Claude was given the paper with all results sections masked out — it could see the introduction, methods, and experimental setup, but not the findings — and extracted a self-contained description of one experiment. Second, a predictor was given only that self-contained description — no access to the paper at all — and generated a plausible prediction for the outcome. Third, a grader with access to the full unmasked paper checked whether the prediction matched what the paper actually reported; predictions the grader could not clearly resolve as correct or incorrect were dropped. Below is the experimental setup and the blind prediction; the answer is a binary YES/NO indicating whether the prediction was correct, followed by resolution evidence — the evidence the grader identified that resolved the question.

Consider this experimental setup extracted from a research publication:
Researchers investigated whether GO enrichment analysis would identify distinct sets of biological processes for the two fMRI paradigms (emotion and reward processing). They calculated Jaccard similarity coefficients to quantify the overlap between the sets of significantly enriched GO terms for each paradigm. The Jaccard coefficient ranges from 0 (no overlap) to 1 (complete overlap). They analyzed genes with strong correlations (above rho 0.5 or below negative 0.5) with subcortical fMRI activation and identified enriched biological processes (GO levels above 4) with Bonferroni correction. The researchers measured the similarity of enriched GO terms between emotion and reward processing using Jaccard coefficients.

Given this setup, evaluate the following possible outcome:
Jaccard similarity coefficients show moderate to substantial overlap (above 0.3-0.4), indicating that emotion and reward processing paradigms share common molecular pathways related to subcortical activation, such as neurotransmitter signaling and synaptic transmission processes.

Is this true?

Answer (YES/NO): NO